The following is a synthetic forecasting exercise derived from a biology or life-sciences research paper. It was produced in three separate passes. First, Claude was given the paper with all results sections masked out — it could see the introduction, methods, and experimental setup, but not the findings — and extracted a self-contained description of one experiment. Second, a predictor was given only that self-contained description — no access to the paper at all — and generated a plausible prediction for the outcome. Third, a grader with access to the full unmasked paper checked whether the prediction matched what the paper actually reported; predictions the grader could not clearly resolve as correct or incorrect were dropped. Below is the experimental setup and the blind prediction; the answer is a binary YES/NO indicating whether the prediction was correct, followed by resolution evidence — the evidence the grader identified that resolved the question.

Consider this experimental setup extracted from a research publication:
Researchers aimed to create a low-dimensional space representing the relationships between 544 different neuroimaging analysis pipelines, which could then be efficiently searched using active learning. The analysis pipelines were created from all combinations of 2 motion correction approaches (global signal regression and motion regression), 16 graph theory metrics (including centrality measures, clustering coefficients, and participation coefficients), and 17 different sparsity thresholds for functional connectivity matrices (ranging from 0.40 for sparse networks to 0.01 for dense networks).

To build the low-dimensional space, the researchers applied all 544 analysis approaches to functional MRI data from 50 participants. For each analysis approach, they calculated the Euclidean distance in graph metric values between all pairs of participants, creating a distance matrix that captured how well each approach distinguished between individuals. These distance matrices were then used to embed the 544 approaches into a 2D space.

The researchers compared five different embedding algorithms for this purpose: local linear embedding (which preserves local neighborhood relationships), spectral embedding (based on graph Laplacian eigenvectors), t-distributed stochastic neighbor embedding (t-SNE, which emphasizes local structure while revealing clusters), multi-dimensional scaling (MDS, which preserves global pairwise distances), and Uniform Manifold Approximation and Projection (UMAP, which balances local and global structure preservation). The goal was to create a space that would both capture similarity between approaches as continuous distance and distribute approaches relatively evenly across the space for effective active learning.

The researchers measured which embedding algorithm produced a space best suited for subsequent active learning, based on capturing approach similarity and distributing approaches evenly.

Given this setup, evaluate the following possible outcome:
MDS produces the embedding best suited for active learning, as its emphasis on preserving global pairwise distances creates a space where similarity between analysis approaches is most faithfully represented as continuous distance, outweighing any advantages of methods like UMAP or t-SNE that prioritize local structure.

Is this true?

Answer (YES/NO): YES